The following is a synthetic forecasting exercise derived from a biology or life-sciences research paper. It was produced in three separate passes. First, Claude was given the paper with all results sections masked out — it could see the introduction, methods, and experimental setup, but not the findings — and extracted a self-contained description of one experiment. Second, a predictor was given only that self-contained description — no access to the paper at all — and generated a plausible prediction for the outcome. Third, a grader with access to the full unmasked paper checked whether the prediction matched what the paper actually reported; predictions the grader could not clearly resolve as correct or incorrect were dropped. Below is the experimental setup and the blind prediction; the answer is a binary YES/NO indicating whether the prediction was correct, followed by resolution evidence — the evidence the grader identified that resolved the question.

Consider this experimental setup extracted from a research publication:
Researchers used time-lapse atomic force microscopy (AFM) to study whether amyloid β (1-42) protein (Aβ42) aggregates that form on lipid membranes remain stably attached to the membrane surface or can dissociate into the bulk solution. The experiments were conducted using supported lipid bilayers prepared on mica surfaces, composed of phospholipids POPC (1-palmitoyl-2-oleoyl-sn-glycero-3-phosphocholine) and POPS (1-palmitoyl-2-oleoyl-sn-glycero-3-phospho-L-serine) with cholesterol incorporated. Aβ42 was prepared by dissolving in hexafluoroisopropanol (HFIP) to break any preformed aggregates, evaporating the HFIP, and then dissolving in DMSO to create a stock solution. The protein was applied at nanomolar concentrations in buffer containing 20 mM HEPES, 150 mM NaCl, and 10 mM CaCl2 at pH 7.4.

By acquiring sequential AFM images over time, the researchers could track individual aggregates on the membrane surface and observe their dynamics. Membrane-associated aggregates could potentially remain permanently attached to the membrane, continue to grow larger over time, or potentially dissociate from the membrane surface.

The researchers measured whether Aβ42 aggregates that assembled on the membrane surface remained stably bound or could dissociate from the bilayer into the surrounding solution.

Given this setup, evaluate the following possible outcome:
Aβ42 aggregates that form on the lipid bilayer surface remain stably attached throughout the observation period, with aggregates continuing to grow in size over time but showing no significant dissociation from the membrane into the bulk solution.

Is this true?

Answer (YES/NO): NO